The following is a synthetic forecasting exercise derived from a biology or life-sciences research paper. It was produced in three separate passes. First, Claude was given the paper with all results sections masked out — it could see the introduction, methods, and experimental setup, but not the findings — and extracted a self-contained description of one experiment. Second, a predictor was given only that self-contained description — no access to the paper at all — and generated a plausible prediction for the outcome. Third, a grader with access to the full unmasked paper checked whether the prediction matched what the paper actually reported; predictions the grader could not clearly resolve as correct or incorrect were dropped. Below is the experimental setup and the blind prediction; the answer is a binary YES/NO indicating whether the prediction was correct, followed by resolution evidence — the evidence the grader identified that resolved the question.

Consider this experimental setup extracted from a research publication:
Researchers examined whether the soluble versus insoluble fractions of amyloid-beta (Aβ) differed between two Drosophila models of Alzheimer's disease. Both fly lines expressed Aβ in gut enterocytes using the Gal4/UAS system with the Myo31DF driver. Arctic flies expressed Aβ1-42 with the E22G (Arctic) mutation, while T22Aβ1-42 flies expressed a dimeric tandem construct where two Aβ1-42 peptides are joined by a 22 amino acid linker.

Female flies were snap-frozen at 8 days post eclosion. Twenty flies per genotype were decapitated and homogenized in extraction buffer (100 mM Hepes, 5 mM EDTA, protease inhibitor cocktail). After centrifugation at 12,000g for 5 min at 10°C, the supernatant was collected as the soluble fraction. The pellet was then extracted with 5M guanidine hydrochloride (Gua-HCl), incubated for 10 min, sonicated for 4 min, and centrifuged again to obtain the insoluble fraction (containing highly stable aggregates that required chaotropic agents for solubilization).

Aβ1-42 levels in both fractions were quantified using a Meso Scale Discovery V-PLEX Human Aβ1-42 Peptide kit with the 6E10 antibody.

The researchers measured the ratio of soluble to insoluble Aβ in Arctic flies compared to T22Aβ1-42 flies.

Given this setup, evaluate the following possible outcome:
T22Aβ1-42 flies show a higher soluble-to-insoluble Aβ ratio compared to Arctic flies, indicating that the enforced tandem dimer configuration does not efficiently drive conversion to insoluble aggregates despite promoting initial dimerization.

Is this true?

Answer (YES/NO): NO